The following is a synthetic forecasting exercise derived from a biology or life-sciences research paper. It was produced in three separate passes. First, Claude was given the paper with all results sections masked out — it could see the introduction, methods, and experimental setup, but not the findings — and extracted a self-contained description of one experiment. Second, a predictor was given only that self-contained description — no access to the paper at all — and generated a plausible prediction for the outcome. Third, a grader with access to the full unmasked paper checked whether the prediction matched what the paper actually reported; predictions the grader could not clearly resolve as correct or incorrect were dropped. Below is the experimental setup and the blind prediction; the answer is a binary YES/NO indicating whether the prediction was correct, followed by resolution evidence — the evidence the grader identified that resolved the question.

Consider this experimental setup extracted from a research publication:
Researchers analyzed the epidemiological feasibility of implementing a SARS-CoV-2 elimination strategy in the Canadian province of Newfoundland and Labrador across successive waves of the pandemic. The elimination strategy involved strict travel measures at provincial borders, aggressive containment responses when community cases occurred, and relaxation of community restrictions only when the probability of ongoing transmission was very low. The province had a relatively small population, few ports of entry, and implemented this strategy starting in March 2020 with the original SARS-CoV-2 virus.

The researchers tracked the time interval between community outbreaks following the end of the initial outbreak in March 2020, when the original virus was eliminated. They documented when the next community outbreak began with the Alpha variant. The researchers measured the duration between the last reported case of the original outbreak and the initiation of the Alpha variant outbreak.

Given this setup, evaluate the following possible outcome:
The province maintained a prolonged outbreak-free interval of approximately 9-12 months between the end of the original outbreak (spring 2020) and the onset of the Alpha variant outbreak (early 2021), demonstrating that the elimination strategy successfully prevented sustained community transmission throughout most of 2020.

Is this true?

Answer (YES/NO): YES